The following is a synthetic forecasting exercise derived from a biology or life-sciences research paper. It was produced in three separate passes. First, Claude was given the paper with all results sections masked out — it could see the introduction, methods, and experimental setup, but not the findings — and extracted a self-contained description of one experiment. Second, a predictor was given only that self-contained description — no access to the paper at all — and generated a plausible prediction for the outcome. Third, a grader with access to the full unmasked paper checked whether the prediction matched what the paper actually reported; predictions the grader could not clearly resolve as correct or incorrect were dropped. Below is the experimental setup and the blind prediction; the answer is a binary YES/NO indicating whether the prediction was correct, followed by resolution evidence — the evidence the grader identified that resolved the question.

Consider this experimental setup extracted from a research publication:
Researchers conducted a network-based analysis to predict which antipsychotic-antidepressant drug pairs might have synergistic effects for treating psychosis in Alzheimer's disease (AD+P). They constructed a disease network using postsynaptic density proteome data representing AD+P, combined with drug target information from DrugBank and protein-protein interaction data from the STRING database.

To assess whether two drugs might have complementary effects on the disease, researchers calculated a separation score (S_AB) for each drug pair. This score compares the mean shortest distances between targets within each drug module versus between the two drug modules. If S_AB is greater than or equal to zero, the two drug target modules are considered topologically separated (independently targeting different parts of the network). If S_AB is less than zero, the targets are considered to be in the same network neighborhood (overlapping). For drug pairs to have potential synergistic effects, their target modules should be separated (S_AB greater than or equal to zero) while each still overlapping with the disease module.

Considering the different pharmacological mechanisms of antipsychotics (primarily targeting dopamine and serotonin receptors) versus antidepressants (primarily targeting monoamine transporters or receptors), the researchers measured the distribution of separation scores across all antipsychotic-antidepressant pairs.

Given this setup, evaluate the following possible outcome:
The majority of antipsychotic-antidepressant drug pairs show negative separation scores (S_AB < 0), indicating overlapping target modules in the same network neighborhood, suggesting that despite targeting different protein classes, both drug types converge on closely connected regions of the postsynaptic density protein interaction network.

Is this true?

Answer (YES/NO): NO